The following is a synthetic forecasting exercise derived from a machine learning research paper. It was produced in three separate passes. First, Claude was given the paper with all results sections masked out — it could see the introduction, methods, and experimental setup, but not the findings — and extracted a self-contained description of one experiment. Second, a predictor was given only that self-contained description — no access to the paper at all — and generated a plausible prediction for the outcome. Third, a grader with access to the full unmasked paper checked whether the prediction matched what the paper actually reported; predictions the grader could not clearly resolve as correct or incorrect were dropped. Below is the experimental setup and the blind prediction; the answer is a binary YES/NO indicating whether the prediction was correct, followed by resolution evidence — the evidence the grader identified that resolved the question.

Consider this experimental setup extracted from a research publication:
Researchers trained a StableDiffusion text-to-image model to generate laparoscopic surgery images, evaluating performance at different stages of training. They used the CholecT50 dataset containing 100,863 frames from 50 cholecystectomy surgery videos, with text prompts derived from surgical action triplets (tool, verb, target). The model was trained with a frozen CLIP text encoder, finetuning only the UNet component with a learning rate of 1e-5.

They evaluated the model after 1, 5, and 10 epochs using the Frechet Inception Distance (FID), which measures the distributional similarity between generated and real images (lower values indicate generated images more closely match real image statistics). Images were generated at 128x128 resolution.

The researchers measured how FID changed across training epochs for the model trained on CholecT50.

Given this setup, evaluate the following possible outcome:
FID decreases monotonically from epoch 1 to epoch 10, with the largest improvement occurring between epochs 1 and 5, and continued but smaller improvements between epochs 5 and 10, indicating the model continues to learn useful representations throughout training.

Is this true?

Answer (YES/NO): NO